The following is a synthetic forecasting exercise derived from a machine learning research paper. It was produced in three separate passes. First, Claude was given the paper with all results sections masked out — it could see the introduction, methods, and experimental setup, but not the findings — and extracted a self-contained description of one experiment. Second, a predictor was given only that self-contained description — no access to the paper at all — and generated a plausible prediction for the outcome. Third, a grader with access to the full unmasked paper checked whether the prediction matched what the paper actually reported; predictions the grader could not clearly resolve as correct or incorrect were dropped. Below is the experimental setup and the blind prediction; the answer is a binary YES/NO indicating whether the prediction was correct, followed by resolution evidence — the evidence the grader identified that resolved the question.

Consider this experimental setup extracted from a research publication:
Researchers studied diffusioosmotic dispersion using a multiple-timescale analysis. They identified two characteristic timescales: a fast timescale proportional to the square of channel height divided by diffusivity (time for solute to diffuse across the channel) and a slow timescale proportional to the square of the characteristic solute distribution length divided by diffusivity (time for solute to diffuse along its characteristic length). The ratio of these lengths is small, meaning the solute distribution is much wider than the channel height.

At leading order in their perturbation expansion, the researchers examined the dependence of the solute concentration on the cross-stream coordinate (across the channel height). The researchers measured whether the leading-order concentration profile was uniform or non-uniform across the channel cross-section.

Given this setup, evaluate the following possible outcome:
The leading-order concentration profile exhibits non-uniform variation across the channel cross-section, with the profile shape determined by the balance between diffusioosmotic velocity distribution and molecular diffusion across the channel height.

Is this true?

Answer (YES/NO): NO